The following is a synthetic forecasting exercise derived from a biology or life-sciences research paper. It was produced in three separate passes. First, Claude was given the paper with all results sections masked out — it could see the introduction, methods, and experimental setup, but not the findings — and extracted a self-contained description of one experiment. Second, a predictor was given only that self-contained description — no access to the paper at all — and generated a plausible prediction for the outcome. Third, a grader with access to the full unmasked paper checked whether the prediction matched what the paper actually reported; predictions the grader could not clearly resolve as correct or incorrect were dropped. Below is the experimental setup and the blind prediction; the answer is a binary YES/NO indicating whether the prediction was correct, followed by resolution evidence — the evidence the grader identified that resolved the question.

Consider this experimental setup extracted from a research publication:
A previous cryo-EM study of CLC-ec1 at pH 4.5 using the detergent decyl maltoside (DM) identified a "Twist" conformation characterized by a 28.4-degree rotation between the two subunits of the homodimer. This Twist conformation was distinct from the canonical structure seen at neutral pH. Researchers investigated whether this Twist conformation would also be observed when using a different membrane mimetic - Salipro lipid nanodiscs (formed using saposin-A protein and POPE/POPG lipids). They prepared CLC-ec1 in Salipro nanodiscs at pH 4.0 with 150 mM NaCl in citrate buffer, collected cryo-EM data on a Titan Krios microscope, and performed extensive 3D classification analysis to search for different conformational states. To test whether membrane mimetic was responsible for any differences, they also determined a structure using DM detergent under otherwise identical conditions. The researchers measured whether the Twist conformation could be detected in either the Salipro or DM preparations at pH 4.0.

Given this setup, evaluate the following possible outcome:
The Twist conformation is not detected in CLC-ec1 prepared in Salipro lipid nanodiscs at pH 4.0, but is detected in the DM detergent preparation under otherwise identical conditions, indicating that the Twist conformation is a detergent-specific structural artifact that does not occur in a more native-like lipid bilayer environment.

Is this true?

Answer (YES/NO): NO